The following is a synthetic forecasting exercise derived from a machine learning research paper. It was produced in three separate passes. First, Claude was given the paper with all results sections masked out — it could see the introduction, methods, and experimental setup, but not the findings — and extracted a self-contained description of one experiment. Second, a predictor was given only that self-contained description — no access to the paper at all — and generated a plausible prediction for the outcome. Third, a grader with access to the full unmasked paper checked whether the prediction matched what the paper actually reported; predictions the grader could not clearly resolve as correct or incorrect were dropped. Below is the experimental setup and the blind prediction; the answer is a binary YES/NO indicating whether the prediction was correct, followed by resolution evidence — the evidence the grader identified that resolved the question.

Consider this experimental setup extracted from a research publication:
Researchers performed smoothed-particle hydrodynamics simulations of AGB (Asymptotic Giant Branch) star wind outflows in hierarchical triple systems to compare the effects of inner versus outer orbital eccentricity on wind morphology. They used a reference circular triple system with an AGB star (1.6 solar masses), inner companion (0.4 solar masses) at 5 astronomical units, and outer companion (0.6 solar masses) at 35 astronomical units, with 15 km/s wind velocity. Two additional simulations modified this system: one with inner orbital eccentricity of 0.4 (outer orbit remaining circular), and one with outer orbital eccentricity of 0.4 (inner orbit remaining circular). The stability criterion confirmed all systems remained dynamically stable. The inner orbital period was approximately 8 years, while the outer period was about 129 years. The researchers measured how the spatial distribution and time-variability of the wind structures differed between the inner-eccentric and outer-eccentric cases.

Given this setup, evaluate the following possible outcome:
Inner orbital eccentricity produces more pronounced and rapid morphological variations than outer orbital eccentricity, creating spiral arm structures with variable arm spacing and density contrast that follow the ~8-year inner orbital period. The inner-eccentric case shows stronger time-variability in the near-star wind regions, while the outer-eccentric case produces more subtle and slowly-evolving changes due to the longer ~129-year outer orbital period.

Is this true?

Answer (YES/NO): NO